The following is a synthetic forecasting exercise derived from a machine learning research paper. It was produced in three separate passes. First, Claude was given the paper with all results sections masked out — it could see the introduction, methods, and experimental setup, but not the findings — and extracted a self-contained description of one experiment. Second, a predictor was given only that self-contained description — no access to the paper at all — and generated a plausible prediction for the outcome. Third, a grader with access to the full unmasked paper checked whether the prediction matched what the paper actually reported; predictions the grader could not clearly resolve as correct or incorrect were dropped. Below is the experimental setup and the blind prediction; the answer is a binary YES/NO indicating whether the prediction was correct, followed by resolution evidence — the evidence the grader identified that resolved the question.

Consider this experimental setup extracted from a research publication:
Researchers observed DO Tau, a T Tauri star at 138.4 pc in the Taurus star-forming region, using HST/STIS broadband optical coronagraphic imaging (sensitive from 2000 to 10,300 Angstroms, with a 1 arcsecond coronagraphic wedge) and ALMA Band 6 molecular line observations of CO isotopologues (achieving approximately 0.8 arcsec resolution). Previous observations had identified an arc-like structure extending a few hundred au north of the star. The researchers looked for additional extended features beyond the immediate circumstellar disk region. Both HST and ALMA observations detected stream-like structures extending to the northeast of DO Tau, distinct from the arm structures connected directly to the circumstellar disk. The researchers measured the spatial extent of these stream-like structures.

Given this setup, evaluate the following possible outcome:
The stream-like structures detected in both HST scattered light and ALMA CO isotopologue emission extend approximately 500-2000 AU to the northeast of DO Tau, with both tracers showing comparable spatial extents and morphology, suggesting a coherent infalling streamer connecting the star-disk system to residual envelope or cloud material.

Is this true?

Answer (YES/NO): NO